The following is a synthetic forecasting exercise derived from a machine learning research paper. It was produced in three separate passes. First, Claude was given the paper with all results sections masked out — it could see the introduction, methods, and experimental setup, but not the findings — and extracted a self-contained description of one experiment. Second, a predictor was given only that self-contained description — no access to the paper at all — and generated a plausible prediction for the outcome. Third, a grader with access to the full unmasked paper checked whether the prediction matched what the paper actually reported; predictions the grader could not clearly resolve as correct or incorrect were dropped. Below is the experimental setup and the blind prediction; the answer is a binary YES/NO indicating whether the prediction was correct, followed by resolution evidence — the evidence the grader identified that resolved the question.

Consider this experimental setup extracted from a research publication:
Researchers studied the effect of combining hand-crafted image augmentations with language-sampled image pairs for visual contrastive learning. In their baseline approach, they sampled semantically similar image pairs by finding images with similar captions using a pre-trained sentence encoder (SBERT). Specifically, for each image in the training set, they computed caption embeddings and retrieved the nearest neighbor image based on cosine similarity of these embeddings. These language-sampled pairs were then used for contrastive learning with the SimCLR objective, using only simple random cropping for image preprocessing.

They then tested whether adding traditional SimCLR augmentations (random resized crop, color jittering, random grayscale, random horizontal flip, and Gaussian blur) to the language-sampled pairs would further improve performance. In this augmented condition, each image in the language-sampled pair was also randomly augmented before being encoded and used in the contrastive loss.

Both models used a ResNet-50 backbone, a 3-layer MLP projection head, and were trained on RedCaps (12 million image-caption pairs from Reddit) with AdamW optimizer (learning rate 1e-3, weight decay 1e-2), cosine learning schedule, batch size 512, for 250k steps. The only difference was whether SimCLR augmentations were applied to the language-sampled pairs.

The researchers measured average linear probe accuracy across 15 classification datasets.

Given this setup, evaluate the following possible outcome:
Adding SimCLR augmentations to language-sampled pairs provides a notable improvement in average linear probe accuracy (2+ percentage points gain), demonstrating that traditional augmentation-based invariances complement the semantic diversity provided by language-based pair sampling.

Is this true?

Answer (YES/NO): NO